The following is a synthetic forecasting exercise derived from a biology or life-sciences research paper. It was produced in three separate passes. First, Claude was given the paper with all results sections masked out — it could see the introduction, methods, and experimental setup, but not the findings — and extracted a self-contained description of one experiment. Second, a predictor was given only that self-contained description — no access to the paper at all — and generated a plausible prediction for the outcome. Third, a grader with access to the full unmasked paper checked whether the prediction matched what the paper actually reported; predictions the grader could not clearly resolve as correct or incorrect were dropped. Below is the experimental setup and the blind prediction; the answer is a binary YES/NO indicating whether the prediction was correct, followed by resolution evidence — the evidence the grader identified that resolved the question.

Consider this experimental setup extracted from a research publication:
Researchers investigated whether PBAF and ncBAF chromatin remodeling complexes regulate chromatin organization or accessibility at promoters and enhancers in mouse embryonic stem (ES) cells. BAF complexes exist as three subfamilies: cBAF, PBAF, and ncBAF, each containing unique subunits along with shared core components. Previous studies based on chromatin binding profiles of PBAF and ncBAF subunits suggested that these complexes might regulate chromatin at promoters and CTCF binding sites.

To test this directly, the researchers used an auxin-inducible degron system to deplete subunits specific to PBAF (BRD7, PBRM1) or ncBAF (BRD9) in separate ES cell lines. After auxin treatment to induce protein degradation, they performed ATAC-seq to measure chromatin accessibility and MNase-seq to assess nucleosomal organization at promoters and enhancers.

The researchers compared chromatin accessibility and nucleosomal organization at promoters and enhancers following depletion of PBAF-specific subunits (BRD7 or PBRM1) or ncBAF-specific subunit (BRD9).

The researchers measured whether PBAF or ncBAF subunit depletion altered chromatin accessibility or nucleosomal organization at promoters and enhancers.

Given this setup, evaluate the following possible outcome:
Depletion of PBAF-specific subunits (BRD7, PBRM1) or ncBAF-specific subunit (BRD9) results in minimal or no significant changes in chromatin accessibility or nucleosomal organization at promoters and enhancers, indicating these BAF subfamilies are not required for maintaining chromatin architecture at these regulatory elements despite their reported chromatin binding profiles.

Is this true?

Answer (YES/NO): YES